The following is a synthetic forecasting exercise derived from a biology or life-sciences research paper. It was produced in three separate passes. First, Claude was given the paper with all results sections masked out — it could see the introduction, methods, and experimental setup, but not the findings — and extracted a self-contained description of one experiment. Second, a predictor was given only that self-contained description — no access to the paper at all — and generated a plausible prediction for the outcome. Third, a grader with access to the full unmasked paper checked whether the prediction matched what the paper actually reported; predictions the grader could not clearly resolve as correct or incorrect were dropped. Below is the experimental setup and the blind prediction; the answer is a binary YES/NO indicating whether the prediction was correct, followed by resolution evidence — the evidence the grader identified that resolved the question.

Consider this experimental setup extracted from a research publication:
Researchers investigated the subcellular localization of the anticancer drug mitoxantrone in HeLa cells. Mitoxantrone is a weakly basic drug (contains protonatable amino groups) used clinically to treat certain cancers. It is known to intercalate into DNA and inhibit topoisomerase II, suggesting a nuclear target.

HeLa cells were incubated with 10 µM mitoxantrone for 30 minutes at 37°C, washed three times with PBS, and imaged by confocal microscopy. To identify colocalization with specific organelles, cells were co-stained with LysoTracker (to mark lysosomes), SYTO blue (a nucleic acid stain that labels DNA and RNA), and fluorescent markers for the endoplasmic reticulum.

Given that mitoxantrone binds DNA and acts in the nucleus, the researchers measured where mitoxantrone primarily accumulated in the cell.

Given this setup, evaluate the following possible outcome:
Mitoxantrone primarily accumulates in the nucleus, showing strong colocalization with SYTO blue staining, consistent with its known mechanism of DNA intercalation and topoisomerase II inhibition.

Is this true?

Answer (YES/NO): NO